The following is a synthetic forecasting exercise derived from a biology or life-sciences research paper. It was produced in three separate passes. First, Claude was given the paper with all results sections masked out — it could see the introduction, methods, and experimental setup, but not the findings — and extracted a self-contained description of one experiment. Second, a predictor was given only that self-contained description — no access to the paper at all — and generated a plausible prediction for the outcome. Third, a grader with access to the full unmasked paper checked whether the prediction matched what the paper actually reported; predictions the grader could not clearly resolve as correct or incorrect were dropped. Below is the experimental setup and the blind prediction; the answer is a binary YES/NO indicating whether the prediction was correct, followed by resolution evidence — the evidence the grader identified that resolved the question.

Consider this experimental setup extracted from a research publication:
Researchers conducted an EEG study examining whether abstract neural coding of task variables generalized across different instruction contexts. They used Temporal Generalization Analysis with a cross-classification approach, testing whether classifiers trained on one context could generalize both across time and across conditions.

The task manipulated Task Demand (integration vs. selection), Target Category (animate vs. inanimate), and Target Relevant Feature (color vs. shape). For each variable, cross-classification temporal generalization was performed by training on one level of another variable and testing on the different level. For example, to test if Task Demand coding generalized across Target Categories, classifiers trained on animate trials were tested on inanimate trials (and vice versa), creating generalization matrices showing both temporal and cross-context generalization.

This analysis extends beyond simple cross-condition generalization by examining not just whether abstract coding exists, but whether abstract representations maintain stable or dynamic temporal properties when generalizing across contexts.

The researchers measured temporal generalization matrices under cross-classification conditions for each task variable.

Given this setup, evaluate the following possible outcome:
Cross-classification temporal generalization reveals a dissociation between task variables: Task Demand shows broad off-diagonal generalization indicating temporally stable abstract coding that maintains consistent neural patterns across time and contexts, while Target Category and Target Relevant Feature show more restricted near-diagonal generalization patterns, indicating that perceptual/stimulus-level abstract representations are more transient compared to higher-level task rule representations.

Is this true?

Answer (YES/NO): NO